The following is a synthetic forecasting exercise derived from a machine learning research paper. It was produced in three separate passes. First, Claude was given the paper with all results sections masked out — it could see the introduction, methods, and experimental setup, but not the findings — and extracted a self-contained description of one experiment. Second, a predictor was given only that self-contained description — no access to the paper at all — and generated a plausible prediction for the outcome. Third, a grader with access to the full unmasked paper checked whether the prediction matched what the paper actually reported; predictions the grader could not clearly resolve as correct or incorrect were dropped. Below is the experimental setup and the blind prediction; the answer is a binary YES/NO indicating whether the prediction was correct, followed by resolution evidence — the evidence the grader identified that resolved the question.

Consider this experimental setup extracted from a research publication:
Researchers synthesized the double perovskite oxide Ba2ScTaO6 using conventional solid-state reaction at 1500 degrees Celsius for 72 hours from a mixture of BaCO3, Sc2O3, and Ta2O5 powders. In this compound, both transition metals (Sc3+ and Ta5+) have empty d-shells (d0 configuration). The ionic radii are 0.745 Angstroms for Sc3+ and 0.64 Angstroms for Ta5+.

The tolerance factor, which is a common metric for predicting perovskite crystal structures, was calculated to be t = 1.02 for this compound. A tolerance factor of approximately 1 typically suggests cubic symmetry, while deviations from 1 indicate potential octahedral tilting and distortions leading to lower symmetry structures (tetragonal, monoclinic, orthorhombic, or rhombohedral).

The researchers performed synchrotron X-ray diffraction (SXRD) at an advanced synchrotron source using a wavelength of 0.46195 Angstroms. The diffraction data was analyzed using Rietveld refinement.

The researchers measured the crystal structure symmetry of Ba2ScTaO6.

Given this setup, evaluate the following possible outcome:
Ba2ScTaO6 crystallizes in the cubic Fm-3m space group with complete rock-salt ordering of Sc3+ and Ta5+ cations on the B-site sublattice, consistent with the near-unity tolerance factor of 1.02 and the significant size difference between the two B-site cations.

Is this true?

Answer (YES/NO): YES